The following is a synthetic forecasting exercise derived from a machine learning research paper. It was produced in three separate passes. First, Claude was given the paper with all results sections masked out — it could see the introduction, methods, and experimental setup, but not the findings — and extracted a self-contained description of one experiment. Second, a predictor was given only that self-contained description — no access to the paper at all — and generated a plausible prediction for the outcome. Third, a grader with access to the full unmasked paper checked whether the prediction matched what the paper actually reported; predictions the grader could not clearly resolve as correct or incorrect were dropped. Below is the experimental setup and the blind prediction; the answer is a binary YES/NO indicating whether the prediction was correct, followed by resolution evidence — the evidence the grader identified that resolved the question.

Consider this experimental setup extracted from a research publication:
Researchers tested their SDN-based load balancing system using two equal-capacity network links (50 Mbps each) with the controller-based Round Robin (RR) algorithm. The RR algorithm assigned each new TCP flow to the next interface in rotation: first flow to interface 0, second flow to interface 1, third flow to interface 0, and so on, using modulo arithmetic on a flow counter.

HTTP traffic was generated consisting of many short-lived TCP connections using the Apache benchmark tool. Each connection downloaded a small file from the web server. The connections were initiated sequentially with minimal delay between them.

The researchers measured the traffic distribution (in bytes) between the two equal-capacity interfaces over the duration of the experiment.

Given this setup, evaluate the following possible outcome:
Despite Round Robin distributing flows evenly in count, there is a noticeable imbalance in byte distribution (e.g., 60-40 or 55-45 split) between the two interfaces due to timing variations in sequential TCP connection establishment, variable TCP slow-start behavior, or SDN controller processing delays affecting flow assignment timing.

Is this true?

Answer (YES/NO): NO